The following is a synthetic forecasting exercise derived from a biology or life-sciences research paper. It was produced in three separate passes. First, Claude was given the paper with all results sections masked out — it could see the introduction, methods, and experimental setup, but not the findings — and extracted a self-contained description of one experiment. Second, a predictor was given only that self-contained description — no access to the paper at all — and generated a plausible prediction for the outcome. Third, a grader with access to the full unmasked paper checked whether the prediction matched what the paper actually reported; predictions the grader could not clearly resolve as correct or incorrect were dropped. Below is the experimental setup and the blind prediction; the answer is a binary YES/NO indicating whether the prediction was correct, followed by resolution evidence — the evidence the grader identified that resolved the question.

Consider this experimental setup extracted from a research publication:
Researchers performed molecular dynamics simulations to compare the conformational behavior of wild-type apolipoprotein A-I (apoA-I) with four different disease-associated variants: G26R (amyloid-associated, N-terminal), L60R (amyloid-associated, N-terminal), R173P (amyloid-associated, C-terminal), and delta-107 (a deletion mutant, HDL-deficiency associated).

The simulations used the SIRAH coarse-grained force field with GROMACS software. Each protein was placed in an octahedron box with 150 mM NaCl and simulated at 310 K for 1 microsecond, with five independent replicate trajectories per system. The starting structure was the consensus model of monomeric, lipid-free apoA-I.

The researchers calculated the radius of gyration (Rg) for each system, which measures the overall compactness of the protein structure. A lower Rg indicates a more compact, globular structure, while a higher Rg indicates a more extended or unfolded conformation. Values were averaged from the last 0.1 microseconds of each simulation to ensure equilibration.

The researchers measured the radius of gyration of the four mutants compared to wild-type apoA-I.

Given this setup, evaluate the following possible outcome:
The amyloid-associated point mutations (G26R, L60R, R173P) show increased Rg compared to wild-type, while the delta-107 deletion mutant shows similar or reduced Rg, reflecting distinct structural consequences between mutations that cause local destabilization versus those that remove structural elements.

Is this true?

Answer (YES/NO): NO